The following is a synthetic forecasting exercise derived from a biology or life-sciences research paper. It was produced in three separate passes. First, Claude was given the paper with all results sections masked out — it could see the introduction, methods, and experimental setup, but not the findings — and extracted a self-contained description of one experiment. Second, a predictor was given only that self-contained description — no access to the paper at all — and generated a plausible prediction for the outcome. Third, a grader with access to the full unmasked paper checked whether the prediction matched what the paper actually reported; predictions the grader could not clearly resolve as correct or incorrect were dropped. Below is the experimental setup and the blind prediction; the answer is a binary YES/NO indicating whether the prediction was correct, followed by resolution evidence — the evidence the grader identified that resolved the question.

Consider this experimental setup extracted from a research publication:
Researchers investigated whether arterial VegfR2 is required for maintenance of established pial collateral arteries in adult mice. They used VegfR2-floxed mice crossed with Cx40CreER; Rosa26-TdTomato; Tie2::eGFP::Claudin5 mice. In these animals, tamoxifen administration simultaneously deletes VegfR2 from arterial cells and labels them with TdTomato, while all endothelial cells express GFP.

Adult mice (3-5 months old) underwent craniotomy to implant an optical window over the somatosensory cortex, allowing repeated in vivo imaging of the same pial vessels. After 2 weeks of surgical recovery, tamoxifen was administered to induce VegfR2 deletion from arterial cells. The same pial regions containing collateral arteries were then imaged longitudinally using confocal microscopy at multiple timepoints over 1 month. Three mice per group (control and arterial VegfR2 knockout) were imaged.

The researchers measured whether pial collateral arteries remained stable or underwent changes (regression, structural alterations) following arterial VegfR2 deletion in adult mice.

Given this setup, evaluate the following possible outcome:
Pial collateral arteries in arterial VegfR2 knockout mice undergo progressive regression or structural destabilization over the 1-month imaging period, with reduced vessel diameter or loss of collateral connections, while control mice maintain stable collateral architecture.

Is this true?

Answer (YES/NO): NO